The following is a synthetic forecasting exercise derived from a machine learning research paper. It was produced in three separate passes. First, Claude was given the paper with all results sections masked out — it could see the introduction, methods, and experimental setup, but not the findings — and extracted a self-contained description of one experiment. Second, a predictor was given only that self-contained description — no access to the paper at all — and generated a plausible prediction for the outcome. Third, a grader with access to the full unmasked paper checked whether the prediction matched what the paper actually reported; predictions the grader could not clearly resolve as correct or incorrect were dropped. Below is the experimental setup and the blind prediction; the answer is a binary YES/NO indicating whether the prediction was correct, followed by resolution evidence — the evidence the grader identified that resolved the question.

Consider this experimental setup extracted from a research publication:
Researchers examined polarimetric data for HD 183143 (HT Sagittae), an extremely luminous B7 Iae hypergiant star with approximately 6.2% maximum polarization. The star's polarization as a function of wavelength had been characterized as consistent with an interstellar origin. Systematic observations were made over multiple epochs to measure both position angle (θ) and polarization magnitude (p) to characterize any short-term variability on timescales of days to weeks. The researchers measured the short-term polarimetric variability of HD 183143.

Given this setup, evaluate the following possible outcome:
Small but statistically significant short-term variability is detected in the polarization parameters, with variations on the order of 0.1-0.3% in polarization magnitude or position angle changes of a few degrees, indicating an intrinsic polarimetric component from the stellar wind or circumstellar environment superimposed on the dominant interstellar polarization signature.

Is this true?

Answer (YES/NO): NO